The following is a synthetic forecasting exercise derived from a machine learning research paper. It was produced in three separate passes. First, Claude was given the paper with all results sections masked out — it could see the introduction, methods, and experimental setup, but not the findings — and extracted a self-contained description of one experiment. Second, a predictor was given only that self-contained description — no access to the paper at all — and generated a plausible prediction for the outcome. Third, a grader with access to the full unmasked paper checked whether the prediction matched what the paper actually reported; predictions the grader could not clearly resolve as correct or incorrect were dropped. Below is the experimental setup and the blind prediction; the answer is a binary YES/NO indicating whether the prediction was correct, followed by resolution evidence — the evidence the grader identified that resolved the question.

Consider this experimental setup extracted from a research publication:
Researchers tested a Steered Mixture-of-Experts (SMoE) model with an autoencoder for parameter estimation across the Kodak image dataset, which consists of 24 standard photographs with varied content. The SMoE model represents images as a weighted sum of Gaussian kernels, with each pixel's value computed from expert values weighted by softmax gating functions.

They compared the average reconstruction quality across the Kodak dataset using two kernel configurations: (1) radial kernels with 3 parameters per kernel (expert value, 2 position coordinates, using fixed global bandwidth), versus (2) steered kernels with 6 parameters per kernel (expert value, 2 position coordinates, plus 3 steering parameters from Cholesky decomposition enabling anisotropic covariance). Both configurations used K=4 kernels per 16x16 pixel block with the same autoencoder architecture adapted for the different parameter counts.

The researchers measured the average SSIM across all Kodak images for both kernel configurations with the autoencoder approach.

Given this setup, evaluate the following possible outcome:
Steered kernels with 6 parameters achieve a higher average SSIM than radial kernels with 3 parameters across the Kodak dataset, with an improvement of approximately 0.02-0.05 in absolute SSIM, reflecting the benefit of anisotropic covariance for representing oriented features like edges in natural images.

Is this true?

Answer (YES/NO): YES